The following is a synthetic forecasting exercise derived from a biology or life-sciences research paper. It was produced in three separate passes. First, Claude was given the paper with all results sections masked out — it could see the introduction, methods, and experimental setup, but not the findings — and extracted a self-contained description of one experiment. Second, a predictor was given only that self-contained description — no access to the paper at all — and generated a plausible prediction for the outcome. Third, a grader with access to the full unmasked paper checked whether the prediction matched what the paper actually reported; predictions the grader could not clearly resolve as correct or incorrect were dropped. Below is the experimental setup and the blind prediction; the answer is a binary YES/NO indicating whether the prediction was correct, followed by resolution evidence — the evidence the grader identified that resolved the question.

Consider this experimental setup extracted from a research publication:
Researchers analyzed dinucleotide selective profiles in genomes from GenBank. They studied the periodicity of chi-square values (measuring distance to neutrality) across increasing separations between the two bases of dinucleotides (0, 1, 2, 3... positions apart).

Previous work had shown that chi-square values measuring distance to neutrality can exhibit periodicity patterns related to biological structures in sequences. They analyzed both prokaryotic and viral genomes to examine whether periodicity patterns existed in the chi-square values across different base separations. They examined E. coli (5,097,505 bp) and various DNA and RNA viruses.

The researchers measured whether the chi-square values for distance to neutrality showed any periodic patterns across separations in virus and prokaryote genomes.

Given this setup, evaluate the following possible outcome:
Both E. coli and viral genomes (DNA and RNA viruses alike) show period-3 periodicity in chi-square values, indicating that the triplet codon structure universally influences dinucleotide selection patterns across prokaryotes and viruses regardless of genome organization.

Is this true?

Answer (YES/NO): YES